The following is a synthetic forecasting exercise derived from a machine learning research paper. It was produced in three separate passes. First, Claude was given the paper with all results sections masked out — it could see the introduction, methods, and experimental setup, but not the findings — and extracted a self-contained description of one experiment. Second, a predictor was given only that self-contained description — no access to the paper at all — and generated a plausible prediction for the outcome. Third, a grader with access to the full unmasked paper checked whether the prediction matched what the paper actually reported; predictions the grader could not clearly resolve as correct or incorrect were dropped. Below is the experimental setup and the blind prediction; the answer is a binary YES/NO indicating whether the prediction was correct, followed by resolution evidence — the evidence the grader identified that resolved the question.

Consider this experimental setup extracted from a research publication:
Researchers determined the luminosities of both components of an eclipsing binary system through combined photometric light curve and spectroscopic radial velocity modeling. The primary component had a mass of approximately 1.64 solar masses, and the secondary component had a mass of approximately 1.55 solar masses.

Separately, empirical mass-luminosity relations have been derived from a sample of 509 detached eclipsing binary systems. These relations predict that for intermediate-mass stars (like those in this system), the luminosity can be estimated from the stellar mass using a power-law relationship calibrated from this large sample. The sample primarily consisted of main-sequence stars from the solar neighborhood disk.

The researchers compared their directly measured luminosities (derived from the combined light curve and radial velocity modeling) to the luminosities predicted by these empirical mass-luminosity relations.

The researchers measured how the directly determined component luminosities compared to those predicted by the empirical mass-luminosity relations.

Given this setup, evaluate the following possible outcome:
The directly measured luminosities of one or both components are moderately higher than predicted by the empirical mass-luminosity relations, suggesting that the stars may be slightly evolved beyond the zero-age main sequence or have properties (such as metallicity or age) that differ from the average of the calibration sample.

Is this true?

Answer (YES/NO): NO